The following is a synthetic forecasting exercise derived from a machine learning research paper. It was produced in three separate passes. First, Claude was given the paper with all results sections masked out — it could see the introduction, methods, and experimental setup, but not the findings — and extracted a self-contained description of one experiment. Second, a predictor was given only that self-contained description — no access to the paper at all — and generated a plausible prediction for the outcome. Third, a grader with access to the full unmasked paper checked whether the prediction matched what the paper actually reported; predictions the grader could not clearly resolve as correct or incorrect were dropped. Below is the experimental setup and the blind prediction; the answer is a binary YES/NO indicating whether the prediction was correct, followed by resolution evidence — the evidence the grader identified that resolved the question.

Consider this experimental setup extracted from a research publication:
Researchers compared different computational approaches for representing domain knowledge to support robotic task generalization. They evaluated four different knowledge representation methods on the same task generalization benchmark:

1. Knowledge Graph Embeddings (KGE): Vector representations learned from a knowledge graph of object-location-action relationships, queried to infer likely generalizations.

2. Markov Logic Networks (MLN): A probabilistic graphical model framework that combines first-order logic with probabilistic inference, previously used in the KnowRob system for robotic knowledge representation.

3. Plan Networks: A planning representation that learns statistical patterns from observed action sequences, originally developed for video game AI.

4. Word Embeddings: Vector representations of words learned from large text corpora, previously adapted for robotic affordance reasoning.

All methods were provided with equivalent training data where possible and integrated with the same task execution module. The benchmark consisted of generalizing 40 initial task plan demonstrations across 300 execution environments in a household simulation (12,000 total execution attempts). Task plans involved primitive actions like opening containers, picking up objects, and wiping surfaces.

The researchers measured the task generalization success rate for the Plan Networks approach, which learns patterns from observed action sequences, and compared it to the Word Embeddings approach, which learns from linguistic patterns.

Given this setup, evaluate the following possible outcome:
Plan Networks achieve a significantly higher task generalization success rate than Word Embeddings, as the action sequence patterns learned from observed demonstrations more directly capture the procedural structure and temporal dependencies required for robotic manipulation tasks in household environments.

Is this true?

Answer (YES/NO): YES